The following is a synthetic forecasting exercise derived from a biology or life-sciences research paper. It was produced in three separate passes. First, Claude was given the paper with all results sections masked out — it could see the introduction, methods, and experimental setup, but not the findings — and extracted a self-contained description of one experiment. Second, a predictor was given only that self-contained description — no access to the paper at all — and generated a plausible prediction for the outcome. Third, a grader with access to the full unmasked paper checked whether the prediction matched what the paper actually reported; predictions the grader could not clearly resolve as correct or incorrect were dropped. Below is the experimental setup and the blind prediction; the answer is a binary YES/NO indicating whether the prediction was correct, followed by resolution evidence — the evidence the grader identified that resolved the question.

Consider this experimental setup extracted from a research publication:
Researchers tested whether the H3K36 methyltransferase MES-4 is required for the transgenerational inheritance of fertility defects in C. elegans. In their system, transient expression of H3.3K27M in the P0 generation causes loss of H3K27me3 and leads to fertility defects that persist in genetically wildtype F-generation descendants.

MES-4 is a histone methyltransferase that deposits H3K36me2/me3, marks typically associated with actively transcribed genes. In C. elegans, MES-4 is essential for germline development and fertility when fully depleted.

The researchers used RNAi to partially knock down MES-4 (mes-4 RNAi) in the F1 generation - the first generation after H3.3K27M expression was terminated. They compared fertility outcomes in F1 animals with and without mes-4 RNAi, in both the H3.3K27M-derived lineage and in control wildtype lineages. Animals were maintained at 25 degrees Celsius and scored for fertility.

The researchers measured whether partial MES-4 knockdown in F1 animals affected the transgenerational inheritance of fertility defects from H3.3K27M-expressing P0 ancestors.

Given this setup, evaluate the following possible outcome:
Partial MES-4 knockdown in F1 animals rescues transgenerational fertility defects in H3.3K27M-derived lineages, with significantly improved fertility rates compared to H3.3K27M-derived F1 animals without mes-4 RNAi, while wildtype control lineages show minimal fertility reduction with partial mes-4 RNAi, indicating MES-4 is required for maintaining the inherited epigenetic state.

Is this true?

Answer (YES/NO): NO